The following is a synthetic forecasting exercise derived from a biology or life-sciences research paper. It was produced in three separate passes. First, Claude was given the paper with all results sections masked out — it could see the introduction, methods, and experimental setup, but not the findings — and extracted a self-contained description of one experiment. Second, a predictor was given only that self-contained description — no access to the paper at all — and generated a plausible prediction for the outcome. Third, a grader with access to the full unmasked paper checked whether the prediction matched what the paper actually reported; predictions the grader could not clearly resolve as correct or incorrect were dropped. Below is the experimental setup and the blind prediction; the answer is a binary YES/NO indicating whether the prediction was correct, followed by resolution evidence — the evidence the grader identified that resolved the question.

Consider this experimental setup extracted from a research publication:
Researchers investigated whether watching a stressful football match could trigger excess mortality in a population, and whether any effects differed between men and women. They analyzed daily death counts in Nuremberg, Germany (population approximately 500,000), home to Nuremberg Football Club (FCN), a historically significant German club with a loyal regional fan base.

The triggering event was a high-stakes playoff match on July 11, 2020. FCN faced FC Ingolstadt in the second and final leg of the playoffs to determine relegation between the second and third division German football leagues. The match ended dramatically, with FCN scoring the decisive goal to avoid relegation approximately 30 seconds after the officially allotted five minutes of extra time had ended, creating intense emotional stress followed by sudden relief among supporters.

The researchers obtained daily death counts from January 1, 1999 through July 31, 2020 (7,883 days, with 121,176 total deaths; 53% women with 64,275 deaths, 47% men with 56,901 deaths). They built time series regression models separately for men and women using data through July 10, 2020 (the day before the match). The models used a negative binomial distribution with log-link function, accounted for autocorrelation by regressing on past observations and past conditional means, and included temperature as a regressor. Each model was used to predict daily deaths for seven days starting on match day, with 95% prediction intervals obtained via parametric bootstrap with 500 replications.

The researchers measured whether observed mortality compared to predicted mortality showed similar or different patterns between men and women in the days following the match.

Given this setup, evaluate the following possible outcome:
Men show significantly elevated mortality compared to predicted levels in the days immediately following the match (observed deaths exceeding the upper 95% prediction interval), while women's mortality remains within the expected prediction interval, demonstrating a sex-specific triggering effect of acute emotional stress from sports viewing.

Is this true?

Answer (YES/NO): YES